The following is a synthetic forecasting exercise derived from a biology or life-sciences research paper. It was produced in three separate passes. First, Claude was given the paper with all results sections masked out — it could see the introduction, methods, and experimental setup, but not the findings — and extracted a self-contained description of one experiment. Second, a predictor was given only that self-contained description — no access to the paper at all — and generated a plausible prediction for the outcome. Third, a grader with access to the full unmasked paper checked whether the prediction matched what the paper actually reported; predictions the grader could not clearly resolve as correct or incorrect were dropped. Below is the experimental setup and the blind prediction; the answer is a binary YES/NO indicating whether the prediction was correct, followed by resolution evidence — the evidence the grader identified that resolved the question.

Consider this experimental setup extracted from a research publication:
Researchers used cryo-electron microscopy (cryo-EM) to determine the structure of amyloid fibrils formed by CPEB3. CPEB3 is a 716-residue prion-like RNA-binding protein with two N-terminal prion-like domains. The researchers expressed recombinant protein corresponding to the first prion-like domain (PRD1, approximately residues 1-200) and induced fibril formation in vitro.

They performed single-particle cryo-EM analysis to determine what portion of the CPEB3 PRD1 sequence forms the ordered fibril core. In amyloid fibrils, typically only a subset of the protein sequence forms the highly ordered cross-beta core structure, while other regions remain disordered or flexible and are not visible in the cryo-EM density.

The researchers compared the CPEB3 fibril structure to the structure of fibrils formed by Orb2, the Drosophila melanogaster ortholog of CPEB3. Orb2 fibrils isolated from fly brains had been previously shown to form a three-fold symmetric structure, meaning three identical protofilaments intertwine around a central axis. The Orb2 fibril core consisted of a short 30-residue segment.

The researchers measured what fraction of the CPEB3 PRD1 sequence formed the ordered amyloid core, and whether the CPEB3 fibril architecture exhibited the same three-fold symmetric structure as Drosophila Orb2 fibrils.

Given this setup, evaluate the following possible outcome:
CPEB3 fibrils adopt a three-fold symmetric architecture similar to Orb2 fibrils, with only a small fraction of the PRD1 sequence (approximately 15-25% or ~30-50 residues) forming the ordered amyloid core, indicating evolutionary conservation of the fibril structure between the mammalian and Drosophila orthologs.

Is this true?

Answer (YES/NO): NO